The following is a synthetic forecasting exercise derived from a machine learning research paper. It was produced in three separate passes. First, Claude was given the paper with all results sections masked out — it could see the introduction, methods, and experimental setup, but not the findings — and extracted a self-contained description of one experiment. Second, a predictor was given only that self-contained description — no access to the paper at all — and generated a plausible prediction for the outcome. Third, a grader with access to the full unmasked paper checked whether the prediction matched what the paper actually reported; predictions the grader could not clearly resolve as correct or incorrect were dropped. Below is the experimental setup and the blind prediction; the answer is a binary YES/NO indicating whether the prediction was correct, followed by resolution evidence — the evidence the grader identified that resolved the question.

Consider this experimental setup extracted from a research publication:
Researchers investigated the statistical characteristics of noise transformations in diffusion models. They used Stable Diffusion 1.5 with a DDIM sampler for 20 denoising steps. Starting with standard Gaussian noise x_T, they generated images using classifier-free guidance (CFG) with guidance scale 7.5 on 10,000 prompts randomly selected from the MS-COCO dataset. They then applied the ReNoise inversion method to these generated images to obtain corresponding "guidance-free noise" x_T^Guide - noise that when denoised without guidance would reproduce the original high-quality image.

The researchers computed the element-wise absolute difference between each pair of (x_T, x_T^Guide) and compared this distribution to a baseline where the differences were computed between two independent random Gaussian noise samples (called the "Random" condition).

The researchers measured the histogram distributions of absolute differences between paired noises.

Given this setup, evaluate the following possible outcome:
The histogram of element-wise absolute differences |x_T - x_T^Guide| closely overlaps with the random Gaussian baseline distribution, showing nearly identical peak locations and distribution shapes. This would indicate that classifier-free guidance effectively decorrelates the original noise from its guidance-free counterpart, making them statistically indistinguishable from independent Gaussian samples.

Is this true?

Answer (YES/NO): NO